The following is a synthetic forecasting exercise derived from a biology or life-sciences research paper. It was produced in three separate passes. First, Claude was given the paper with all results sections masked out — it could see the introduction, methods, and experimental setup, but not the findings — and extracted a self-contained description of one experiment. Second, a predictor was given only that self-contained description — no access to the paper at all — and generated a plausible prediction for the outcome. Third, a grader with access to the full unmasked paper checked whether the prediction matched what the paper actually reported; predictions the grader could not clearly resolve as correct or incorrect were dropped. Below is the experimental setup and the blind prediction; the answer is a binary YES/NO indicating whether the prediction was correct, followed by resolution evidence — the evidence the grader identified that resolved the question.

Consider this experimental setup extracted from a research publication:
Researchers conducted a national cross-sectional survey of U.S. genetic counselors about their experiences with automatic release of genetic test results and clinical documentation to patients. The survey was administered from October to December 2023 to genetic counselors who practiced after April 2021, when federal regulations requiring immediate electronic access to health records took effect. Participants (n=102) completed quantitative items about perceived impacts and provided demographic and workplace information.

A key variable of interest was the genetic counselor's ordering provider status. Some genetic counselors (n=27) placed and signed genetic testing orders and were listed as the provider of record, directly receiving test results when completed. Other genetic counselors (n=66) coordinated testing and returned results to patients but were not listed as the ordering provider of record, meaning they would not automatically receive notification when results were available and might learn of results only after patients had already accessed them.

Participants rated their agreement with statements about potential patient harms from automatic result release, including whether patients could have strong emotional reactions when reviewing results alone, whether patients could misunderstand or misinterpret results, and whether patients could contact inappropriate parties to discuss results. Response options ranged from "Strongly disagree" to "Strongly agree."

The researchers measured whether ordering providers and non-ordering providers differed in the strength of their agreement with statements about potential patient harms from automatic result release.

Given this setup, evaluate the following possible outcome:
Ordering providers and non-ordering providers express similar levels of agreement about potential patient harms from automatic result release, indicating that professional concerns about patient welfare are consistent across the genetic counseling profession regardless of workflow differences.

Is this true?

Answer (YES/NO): NO